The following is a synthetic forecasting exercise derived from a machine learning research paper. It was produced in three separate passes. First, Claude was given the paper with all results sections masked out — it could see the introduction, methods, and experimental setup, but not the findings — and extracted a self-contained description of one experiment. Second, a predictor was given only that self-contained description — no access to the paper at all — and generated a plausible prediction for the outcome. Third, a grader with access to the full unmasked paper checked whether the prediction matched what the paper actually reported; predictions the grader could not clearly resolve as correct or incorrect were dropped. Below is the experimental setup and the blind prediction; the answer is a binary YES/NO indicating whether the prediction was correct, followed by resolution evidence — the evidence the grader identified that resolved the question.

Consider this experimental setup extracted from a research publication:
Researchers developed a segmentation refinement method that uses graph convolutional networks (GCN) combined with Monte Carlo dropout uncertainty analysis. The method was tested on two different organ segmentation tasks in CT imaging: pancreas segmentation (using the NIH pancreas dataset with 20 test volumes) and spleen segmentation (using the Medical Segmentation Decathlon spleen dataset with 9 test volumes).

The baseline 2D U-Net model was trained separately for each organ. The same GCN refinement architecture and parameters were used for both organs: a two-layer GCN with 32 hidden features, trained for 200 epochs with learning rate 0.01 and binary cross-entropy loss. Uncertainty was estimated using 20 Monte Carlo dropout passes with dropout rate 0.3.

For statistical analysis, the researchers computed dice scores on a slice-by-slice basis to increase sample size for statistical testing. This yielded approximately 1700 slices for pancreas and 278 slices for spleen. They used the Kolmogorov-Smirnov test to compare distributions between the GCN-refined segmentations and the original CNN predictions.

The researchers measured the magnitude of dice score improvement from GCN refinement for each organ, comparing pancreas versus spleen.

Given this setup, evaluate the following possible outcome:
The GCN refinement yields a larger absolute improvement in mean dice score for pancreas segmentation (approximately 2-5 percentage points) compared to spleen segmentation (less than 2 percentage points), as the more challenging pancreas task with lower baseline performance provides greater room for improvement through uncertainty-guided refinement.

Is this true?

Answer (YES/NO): NO